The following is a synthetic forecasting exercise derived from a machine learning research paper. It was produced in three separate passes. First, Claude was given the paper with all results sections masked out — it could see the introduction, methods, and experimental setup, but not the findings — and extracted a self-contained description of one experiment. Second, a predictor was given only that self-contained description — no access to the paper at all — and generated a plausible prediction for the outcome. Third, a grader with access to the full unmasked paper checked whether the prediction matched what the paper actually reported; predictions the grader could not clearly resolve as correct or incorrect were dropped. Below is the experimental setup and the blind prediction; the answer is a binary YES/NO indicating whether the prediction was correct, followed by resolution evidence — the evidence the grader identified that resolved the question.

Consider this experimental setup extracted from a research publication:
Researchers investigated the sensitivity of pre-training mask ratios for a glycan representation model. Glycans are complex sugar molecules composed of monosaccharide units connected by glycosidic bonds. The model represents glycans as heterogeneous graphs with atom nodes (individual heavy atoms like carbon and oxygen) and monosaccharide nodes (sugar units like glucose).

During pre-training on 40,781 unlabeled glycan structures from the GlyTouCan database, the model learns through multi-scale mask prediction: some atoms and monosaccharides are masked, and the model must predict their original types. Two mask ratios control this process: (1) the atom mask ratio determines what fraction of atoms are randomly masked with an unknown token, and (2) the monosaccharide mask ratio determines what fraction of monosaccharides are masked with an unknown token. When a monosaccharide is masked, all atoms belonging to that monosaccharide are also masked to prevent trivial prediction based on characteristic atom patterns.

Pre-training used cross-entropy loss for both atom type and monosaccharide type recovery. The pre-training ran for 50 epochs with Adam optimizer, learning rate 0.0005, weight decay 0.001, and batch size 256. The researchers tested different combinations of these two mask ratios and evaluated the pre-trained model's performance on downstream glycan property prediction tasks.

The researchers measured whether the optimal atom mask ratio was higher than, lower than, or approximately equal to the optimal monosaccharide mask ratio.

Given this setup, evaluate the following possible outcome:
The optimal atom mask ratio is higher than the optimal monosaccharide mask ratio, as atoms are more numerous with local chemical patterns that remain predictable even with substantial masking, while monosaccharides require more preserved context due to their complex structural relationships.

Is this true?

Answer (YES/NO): YES